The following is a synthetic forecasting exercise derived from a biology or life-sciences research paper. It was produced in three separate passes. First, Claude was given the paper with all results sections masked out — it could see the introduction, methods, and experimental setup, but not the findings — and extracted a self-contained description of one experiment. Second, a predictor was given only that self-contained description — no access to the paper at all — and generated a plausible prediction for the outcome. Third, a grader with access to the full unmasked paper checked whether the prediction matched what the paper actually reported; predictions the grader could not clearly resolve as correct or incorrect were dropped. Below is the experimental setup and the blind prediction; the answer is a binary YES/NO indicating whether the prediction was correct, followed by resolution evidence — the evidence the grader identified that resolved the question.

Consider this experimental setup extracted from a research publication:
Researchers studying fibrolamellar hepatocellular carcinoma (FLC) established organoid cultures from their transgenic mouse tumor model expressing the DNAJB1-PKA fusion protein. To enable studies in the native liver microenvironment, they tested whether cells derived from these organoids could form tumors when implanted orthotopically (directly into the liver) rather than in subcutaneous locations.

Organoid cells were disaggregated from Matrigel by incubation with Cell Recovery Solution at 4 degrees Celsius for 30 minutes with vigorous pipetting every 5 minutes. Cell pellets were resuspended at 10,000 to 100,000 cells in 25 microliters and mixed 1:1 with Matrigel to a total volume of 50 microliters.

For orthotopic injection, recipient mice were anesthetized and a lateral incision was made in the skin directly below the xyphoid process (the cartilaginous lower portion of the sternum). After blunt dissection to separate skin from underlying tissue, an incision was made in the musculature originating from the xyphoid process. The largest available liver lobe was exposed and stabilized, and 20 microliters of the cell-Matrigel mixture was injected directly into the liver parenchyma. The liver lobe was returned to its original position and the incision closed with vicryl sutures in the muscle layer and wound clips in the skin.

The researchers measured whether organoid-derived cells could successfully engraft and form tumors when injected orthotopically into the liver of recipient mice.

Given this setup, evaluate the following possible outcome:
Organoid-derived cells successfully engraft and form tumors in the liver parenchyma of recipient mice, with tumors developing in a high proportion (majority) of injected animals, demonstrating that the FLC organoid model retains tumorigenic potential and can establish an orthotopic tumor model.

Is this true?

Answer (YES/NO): NO